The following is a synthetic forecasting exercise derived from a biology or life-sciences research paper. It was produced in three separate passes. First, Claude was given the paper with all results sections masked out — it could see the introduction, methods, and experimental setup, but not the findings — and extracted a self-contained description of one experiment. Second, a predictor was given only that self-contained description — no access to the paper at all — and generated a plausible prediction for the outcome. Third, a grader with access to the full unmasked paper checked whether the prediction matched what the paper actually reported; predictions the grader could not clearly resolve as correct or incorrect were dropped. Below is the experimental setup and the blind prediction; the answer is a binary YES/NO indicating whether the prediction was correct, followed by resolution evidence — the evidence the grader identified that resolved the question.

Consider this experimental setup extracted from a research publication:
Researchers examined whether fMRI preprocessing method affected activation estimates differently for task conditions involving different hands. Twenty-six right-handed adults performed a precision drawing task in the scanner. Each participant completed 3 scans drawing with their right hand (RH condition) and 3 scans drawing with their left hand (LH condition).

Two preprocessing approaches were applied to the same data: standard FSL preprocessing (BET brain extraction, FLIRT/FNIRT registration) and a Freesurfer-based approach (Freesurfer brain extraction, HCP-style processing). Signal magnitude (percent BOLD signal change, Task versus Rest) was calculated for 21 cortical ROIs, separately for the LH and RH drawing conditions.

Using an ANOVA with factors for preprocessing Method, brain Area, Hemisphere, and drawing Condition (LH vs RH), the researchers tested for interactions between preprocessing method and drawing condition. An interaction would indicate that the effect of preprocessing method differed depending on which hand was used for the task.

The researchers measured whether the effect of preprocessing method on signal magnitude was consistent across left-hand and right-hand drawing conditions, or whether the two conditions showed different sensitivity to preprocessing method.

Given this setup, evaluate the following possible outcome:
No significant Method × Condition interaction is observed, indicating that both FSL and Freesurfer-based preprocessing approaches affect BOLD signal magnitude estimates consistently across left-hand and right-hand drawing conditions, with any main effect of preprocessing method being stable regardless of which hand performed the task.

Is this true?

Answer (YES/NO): YES